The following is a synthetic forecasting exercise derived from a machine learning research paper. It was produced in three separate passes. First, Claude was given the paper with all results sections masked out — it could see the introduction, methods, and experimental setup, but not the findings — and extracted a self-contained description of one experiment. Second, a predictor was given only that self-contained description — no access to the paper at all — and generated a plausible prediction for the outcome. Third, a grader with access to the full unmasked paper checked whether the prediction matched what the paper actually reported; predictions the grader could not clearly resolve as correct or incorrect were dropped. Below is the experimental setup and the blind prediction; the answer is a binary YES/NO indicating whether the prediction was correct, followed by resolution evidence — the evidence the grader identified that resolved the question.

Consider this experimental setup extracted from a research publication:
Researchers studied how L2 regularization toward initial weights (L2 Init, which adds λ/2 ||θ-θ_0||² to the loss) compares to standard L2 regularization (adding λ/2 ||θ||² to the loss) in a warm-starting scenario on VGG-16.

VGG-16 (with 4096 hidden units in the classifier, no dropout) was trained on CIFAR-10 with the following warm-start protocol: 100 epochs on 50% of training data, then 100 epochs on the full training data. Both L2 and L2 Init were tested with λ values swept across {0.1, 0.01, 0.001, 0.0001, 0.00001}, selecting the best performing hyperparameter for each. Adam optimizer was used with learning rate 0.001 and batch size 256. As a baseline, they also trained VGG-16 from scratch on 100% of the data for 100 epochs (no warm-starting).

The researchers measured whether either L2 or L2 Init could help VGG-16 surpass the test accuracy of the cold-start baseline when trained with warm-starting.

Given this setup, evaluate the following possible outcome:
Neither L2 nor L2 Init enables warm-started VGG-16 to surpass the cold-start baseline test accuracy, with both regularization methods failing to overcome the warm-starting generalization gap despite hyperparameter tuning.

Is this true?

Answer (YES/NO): YES